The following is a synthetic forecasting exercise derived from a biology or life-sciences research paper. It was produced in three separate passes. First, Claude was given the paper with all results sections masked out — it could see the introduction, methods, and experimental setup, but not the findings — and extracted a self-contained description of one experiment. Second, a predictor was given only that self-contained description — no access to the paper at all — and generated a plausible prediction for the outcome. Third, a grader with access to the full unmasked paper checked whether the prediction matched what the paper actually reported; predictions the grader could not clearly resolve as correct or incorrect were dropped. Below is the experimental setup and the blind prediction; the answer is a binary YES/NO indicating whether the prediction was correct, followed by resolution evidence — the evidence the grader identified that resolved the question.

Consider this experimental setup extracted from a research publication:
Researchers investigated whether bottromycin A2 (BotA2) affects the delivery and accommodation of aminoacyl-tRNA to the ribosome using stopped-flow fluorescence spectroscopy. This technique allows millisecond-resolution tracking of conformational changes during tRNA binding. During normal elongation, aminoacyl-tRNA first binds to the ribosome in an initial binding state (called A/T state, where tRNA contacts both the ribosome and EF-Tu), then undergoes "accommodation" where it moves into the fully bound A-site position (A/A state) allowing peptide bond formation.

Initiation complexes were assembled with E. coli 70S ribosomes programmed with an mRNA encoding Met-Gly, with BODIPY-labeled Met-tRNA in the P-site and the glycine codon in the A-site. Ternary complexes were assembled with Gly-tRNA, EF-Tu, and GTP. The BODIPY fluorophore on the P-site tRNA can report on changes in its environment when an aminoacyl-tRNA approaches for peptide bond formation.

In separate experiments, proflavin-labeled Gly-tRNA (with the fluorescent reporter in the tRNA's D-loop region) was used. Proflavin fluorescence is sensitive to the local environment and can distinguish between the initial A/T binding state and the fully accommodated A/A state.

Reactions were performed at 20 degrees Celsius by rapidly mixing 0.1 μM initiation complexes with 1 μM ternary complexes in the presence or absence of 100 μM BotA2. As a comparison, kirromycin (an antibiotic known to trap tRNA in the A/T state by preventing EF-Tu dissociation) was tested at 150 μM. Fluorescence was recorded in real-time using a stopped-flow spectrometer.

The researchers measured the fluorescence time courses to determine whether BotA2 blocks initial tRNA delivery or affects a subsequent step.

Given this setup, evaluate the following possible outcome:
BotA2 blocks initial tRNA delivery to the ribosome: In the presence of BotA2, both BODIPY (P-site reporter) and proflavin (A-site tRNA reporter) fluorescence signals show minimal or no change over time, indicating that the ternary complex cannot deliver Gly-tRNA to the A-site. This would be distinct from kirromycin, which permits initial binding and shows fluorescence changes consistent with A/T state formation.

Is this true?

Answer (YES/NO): NO